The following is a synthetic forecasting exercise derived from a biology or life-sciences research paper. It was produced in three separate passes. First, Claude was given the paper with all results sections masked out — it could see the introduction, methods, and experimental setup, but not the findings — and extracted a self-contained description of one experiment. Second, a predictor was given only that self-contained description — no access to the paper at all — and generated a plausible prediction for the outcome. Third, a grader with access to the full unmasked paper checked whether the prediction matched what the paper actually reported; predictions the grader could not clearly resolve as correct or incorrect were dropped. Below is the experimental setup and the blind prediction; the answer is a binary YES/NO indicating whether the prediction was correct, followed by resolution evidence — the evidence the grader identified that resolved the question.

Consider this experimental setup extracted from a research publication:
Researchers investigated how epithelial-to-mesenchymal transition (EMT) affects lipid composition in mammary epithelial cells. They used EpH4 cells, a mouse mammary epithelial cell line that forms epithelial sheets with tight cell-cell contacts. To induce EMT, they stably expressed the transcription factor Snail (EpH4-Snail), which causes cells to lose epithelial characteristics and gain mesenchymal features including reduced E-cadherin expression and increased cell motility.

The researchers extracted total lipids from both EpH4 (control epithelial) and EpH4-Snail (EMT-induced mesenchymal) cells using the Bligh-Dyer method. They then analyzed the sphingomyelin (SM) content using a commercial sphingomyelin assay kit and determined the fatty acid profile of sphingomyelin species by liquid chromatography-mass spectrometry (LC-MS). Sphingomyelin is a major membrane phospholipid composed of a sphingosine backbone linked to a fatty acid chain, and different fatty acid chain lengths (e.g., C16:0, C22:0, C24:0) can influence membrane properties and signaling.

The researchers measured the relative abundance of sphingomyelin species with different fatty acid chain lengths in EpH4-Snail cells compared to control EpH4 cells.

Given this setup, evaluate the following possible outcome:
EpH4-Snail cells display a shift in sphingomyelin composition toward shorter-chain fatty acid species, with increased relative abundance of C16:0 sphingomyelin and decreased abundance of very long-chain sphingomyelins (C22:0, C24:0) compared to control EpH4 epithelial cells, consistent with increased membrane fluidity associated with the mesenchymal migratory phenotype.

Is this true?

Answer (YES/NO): YES